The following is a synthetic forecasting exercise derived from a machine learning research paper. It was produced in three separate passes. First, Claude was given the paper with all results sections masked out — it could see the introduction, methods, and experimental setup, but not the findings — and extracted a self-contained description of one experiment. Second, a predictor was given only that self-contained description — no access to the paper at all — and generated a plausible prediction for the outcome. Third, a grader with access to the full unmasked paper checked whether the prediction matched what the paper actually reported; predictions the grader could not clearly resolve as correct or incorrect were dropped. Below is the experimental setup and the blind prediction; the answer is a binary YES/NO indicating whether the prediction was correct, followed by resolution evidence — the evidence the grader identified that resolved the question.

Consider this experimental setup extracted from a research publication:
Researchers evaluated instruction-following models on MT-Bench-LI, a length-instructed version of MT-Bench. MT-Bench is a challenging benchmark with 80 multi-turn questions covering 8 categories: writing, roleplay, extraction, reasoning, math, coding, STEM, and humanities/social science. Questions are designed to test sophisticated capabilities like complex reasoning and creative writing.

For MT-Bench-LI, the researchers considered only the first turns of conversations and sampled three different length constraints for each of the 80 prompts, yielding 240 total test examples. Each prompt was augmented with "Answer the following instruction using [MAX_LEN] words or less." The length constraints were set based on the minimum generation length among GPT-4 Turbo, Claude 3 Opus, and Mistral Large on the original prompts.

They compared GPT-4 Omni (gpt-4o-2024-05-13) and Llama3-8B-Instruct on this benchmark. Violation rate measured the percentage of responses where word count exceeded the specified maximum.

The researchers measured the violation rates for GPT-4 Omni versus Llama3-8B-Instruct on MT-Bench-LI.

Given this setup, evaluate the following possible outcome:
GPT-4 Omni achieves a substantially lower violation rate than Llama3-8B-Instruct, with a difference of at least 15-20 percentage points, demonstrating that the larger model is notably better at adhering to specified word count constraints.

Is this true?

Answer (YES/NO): NO